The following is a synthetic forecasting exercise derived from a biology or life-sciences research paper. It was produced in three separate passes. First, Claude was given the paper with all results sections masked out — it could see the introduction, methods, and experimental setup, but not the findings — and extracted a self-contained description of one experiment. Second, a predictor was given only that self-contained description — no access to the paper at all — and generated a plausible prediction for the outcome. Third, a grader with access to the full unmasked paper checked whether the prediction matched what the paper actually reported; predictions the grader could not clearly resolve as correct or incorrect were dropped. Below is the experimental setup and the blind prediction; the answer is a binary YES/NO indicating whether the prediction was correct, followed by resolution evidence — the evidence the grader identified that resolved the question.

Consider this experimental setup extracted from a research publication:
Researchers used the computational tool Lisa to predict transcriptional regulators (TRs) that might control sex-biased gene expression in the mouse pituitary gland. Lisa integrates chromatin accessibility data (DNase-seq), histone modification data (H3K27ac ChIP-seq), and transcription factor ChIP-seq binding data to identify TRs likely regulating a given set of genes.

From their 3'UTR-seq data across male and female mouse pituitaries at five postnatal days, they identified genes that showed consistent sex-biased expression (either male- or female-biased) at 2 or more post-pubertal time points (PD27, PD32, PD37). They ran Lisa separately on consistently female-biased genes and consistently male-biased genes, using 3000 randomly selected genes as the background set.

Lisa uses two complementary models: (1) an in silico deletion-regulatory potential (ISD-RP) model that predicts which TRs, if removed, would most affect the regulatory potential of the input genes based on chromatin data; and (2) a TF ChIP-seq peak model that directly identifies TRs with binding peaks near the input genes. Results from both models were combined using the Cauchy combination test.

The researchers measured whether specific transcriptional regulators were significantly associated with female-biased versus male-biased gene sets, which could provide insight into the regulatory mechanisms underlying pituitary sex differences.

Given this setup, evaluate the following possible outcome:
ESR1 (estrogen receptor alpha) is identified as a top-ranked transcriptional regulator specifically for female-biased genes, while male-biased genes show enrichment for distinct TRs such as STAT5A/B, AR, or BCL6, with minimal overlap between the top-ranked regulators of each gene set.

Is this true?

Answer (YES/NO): YES